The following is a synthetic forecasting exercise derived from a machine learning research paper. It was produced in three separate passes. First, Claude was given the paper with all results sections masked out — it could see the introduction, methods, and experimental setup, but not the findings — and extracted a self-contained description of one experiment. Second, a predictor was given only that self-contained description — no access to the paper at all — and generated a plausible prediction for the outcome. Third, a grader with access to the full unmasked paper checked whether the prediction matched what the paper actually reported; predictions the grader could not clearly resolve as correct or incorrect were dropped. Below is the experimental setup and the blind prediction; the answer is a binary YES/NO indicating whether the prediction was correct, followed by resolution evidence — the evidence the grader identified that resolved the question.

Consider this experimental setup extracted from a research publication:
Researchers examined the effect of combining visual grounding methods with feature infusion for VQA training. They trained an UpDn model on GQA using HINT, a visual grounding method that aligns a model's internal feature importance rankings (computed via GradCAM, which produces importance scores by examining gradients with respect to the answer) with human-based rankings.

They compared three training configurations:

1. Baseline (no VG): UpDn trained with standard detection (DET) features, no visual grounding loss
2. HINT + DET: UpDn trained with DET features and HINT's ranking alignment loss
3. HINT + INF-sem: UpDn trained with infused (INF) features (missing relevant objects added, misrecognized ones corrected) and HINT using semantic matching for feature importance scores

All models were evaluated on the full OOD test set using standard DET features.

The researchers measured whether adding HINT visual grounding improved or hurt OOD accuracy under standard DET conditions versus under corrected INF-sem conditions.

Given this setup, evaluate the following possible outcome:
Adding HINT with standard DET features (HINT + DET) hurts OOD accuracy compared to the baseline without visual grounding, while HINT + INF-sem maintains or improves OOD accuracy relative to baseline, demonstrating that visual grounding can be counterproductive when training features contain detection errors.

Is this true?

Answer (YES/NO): YES